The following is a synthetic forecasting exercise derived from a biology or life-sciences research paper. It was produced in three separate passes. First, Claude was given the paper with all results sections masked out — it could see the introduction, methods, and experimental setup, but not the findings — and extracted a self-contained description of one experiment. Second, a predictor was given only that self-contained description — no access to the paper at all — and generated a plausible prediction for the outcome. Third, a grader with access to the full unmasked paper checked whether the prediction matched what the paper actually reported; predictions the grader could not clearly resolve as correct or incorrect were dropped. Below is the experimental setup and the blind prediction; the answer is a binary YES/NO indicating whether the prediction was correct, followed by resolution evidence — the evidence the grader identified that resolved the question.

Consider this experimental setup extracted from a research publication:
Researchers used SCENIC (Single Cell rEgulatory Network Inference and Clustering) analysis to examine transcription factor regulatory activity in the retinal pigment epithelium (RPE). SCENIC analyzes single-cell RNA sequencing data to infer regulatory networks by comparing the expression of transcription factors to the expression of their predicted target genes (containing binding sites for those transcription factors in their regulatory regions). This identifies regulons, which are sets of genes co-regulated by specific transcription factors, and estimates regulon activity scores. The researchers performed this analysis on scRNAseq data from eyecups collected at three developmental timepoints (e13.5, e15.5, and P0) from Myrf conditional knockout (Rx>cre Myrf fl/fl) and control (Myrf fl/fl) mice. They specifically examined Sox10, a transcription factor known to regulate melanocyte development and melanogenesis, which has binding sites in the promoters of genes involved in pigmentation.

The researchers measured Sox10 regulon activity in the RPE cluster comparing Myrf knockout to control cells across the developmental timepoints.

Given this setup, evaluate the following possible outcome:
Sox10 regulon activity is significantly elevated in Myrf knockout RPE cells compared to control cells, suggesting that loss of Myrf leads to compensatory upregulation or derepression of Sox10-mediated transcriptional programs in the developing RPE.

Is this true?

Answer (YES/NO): NO